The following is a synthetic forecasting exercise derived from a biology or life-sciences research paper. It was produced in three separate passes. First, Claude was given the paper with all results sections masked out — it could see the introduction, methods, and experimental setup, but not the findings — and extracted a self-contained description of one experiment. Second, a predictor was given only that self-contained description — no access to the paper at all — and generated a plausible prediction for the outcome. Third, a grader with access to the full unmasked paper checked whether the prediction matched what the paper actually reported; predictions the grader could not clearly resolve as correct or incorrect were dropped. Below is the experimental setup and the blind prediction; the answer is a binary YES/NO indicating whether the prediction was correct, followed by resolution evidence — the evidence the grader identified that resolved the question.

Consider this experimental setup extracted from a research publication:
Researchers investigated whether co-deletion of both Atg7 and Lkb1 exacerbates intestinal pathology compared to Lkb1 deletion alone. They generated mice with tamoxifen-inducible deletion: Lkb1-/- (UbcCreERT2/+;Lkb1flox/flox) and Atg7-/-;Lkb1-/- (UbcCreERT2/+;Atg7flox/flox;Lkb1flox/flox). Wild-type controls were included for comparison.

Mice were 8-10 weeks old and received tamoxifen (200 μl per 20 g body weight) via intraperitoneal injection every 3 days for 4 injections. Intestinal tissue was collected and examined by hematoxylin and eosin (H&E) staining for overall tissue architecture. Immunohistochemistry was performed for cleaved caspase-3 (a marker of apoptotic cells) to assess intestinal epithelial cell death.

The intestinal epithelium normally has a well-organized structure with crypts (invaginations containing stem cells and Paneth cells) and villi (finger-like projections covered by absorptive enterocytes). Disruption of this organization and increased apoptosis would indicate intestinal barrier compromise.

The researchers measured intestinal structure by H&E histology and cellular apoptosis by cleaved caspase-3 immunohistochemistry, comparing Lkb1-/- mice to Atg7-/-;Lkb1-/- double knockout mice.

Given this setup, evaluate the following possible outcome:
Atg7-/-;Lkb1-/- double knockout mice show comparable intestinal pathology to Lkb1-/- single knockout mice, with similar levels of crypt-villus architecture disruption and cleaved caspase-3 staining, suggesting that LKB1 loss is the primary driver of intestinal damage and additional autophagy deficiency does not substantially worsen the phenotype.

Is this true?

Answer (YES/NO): NO